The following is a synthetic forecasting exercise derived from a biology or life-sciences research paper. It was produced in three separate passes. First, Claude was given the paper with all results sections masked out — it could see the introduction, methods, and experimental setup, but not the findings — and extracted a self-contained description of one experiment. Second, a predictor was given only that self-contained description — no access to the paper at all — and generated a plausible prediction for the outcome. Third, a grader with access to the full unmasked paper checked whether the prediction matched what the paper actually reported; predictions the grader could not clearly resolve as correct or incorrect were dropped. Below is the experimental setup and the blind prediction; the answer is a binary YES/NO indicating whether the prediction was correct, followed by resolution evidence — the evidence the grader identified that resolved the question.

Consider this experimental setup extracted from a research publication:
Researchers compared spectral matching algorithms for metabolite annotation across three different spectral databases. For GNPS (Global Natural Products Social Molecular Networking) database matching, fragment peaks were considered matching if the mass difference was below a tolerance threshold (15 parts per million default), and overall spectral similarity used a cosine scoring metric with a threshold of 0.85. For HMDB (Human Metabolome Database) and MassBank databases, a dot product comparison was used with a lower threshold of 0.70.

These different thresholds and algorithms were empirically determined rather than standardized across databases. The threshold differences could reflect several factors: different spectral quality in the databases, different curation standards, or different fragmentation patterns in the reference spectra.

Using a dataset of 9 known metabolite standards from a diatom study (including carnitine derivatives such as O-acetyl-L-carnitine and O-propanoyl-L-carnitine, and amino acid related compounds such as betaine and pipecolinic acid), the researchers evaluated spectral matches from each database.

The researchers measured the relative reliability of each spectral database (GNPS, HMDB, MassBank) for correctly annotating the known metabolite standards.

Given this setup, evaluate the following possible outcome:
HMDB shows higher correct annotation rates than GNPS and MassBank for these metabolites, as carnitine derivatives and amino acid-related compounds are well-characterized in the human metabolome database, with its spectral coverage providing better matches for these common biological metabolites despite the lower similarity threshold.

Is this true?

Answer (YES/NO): NO